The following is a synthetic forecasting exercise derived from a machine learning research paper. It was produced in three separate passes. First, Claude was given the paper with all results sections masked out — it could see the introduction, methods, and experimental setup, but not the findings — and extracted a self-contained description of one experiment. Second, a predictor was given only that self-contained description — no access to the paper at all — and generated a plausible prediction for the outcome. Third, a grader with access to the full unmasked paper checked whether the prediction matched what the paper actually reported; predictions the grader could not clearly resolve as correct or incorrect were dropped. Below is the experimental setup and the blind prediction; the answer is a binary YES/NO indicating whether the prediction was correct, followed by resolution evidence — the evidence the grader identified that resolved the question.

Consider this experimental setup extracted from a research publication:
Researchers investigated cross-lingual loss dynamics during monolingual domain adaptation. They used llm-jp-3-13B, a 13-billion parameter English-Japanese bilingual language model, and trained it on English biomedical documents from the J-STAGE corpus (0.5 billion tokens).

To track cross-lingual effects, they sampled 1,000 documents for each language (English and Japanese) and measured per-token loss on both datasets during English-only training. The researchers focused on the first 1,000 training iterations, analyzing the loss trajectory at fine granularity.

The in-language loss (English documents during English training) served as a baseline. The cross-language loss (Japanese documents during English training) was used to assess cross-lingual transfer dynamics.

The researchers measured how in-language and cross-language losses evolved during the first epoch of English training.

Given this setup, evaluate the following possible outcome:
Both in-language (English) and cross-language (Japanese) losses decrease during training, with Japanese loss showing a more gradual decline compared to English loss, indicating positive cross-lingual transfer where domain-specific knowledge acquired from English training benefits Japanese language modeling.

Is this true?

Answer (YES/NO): NO